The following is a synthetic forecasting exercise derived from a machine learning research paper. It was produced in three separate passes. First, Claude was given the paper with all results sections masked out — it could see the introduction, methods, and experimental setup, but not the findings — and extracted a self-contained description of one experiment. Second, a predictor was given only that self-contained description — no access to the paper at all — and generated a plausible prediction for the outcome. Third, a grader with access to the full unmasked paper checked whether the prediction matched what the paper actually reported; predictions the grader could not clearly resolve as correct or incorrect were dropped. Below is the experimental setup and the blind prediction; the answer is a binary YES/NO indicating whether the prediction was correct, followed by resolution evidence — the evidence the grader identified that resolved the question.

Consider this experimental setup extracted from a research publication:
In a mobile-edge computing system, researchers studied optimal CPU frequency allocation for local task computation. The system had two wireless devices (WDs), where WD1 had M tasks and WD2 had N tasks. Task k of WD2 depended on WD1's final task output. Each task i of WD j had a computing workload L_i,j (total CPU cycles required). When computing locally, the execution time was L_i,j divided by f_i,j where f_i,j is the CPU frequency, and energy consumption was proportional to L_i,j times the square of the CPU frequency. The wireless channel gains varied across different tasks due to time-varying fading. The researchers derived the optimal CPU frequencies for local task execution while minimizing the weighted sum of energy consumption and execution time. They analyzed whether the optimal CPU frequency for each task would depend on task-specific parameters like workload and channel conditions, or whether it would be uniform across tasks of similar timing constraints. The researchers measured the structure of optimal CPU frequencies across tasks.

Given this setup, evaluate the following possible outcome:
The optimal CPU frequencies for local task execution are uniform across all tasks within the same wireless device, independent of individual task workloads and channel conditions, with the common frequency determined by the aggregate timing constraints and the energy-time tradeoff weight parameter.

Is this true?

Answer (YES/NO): NO